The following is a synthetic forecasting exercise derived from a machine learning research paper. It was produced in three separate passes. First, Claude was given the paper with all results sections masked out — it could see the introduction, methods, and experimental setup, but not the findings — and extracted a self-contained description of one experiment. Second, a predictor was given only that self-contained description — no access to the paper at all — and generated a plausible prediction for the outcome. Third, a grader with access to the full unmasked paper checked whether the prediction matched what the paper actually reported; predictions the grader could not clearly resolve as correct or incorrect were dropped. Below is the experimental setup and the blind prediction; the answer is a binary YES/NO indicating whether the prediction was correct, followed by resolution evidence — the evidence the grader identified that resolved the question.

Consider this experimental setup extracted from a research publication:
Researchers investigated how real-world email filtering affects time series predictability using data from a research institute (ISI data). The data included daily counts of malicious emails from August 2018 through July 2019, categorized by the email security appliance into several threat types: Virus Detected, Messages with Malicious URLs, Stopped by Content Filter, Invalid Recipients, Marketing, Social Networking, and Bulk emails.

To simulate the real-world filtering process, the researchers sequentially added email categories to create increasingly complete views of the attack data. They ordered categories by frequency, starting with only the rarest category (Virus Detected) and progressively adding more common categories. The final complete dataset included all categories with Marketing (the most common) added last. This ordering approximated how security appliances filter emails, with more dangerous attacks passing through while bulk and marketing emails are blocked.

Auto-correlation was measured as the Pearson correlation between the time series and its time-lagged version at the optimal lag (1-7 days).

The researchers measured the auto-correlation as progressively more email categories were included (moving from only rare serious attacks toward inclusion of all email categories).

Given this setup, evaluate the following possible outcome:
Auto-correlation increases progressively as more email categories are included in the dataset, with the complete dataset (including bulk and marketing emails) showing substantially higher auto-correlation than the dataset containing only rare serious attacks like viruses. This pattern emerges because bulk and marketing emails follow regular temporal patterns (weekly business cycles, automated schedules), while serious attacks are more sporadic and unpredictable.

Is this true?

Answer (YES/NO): YES